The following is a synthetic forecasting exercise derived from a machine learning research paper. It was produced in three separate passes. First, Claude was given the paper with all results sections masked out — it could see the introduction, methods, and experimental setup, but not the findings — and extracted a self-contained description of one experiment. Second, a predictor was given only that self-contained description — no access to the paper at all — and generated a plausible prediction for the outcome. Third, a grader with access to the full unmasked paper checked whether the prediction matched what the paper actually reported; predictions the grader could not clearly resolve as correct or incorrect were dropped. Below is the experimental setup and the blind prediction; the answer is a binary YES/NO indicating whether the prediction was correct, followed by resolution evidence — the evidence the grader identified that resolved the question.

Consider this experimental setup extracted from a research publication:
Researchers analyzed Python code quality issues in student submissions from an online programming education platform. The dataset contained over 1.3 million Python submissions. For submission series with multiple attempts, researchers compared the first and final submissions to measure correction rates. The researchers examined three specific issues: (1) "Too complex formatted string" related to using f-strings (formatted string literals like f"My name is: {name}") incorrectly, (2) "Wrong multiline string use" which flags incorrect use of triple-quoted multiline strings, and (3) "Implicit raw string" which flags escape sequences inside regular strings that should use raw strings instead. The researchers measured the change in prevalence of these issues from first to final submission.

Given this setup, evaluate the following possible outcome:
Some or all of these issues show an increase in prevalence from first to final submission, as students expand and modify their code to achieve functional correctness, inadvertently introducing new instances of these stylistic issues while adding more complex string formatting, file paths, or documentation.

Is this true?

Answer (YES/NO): YES